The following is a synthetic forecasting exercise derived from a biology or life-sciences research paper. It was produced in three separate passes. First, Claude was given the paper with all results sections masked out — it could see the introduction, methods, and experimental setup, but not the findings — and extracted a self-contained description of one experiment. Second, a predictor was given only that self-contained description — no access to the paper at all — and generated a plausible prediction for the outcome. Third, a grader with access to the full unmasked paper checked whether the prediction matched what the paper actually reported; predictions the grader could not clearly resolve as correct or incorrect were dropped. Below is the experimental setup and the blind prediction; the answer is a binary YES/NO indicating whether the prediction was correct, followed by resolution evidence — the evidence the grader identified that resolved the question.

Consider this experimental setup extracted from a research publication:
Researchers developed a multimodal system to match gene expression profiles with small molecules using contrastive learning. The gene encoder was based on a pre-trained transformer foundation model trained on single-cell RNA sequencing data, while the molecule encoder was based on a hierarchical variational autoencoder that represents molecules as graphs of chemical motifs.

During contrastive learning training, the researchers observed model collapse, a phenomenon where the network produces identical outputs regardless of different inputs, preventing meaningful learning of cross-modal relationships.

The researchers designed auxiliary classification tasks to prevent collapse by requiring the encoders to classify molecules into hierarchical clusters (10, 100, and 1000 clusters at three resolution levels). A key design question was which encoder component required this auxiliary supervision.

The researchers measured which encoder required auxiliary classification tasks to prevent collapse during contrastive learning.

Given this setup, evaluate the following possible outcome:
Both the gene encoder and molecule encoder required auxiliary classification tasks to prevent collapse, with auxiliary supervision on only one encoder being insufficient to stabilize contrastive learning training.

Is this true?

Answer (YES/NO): NO